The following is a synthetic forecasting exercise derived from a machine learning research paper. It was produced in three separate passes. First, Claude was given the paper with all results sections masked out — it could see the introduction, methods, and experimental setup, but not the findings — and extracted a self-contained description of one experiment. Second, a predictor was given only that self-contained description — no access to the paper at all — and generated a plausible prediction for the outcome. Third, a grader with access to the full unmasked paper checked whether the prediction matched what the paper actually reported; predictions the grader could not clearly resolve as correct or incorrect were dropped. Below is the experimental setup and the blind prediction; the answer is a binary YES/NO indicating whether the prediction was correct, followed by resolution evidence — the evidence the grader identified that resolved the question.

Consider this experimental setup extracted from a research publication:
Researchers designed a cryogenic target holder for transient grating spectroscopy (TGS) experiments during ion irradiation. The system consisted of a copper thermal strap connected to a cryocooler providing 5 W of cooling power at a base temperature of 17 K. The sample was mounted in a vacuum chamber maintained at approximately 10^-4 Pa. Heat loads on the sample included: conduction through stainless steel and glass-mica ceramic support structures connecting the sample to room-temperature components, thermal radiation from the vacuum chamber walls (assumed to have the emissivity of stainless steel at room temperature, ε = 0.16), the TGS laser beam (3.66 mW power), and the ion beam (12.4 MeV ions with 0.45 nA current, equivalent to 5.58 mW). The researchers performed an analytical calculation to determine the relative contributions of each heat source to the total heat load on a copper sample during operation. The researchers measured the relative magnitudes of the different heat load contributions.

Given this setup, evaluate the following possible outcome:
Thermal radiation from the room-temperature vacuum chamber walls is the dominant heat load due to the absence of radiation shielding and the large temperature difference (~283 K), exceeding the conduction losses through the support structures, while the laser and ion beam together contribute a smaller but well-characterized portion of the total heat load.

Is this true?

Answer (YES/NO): YES